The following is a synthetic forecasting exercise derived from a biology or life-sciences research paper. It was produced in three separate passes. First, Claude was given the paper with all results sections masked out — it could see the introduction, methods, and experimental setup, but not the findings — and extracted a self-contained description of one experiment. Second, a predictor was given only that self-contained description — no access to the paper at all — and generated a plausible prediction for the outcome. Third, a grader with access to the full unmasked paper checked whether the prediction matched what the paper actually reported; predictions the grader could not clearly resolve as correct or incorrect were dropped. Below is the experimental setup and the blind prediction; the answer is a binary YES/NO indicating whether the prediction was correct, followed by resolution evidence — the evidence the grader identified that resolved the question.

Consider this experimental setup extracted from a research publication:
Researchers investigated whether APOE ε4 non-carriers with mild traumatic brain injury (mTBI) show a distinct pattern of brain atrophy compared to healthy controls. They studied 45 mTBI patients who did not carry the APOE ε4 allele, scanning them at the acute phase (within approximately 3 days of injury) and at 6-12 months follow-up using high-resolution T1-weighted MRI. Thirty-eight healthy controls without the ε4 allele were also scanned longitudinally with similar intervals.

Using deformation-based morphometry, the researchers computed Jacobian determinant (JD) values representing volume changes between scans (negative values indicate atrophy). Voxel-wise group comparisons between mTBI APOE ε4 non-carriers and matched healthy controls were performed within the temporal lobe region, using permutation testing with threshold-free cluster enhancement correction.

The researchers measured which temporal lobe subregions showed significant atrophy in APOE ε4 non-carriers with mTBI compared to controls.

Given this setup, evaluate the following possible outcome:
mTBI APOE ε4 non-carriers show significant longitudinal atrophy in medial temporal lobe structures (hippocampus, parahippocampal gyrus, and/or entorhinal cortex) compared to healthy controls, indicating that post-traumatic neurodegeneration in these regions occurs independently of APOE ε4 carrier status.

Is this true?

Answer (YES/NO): YES